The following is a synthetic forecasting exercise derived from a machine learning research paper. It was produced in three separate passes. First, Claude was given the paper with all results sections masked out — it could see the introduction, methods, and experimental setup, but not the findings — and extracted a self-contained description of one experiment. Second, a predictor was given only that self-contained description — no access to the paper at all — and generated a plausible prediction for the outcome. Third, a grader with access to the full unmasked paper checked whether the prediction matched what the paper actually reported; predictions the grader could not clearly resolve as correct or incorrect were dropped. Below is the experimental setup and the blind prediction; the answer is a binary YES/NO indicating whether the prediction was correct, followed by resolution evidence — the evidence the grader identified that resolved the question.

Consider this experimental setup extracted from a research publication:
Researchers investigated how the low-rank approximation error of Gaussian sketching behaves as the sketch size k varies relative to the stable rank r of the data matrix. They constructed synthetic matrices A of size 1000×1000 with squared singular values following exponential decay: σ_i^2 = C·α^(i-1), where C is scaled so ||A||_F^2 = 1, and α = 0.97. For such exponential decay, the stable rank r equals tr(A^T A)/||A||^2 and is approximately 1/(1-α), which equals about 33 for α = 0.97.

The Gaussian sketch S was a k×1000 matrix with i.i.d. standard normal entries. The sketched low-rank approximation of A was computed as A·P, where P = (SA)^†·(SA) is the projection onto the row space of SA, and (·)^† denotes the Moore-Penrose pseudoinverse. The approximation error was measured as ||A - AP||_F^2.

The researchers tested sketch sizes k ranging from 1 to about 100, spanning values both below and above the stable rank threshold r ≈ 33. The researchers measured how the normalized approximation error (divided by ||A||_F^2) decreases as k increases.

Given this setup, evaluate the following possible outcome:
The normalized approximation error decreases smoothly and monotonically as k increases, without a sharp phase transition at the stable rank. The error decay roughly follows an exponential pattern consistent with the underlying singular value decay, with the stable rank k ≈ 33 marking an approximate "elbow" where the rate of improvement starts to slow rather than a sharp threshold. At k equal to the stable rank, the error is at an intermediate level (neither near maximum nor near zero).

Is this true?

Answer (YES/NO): NO